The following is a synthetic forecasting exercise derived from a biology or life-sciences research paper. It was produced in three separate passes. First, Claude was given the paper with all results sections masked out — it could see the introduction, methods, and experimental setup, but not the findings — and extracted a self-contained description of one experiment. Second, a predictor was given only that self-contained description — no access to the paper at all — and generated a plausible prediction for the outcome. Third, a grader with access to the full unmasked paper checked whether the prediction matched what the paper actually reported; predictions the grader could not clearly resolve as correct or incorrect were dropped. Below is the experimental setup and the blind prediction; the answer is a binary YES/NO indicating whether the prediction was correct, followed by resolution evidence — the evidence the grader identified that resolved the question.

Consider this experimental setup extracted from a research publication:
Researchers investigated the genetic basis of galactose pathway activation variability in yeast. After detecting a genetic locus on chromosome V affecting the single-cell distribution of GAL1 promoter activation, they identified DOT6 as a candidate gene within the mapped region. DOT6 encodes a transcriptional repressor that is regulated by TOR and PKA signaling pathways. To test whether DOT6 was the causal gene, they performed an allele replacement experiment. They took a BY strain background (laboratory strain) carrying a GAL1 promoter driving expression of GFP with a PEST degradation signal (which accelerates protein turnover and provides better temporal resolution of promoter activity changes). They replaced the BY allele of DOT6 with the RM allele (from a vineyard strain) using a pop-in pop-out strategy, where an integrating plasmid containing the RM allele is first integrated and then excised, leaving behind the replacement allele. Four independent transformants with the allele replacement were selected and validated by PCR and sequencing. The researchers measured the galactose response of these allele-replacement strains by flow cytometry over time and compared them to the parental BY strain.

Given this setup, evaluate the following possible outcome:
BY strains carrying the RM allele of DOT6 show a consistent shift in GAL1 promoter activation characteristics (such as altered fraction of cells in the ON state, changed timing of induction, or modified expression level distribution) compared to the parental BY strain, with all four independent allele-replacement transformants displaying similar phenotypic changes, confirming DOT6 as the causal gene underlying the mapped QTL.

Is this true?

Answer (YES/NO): NO